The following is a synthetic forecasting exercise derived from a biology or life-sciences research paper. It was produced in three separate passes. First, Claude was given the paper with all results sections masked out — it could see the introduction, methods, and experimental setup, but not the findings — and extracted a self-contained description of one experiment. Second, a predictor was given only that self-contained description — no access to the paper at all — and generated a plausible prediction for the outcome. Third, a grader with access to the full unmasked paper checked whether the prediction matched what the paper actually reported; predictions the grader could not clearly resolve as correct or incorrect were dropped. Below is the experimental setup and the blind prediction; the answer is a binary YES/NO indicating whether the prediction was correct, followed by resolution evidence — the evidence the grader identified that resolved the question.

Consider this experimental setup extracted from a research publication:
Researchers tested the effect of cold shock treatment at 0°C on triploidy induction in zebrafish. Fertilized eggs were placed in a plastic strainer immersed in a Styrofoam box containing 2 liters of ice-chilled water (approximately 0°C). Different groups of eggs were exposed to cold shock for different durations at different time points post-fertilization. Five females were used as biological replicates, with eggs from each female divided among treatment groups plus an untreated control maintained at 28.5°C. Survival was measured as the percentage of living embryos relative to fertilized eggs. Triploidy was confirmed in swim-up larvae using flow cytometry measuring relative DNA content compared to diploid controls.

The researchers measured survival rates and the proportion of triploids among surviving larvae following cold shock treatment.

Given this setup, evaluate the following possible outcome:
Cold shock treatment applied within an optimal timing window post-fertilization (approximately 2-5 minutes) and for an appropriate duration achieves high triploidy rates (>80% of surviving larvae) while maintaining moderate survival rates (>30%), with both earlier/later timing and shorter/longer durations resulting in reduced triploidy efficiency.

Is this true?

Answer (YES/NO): NO